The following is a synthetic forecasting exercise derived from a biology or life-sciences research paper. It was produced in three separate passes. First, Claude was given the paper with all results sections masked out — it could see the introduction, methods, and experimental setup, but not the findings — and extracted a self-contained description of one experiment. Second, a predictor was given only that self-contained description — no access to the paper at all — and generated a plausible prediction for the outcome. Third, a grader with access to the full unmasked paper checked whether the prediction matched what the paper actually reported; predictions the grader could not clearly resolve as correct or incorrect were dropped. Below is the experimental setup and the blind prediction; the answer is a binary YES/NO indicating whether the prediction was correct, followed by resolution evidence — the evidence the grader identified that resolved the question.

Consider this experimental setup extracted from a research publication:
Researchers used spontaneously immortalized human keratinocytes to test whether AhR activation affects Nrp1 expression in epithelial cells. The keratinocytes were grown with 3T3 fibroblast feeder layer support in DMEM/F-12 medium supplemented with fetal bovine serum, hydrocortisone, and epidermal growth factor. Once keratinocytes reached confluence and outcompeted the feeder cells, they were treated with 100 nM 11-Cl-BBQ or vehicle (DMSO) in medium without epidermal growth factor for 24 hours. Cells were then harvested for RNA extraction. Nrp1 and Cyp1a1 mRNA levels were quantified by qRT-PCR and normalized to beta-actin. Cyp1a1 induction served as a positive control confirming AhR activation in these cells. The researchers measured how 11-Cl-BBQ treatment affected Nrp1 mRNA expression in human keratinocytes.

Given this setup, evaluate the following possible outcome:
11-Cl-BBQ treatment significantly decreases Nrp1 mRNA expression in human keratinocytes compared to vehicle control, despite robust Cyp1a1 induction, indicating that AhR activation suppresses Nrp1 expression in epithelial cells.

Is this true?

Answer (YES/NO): NO